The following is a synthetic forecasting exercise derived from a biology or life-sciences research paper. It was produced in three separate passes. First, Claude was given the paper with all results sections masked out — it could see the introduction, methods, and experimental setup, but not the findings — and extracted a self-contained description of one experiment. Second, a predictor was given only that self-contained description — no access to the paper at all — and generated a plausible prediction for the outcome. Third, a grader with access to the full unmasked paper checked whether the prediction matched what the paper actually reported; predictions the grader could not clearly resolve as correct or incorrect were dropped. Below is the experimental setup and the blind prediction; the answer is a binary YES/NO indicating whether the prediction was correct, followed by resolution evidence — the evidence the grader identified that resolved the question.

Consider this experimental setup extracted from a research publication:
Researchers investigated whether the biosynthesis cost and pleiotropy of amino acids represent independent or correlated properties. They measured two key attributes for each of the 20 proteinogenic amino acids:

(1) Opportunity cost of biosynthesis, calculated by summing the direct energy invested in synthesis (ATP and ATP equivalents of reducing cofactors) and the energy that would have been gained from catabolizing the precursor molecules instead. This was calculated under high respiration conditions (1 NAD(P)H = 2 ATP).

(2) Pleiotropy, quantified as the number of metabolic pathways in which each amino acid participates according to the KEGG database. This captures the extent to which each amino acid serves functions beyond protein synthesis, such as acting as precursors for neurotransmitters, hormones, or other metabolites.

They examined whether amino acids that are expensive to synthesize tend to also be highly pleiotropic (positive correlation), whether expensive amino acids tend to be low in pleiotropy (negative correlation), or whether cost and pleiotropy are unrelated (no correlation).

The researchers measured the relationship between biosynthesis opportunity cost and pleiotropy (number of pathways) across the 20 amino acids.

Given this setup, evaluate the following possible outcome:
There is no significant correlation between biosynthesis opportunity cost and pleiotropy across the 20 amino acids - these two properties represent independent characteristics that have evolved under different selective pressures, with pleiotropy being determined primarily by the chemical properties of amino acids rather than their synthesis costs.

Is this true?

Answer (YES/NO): NO